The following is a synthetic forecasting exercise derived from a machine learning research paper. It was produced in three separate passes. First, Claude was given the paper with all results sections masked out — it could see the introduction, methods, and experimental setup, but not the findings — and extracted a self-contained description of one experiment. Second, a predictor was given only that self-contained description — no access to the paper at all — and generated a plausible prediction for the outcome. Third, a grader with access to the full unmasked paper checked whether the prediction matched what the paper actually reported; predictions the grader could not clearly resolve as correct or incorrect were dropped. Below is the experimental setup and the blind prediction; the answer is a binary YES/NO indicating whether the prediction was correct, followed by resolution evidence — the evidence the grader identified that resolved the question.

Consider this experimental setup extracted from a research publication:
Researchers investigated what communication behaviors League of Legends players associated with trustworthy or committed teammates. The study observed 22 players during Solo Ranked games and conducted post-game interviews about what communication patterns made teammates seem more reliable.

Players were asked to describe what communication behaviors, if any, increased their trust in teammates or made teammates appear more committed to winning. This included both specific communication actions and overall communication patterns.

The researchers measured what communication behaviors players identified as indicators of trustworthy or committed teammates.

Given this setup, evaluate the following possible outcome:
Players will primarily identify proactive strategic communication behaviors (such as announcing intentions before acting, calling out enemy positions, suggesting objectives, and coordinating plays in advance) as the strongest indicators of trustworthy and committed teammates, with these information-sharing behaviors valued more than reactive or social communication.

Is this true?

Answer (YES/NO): NO